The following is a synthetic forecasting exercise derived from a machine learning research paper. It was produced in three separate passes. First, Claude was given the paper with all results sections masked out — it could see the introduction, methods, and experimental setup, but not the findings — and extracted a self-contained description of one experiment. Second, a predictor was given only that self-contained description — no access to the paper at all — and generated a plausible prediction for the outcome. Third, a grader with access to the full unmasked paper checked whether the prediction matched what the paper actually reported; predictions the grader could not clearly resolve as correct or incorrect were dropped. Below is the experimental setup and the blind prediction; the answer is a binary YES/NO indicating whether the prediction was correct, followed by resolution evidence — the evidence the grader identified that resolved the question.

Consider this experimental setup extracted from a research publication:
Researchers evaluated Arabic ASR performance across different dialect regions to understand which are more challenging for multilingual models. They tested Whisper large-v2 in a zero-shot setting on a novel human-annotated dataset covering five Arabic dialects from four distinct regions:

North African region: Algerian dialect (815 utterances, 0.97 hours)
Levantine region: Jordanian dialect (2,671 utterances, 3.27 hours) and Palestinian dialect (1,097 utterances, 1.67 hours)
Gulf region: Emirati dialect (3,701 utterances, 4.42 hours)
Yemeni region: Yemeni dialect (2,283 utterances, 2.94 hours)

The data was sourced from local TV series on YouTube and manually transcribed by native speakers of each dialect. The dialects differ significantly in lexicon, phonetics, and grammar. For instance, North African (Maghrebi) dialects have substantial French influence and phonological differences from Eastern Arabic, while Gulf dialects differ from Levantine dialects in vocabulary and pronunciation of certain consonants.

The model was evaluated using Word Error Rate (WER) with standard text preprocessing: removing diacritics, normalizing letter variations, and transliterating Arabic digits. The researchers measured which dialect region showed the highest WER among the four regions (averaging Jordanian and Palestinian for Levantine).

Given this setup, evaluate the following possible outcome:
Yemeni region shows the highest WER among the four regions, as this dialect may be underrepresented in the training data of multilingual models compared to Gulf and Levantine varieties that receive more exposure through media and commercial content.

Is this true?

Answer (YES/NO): NO